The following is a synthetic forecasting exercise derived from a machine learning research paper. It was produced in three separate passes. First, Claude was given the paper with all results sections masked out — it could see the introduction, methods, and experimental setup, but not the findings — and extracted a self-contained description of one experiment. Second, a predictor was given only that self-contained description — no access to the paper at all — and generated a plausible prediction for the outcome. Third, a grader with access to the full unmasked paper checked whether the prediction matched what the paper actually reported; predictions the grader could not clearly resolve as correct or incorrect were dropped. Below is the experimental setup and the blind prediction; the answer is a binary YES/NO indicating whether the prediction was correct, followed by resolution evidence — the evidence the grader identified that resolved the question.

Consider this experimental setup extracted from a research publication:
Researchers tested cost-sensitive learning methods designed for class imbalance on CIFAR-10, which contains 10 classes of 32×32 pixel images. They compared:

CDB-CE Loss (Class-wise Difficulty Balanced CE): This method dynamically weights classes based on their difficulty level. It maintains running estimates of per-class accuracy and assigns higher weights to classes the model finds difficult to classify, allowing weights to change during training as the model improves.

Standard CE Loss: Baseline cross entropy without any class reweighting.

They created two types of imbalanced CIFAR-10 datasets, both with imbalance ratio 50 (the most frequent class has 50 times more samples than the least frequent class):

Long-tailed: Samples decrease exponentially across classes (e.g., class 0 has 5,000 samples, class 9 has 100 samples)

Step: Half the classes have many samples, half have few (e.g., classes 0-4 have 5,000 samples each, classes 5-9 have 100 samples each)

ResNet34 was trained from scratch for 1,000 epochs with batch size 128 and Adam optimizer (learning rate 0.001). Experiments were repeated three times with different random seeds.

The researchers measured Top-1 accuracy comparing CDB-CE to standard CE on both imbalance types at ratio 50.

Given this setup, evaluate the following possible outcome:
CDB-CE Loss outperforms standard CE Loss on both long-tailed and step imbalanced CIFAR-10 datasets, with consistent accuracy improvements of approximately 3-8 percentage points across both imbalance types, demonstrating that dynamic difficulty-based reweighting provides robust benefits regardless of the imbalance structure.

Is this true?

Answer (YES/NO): NO